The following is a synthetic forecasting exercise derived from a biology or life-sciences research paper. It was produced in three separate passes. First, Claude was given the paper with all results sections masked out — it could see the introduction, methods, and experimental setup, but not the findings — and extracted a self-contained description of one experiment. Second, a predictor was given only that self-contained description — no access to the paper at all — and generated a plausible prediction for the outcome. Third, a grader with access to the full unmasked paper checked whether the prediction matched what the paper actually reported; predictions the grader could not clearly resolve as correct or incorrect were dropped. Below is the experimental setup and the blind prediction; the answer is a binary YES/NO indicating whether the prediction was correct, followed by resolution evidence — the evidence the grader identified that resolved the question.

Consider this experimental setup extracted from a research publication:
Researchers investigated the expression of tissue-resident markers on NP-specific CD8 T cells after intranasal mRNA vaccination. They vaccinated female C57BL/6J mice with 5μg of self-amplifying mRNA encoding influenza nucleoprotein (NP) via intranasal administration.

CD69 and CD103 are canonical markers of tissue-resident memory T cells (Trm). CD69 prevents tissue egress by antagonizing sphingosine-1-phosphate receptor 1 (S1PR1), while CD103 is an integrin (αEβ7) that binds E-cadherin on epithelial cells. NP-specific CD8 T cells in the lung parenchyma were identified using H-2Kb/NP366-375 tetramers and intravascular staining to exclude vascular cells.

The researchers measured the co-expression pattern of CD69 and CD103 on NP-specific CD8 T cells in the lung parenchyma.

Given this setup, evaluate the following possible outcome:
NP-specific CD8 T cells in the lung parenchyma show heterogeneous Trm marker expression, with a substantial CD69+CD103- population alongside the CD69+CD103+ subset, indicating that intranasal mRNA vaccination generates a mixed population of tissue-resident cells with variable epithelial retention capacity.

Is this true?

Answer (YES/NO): NO